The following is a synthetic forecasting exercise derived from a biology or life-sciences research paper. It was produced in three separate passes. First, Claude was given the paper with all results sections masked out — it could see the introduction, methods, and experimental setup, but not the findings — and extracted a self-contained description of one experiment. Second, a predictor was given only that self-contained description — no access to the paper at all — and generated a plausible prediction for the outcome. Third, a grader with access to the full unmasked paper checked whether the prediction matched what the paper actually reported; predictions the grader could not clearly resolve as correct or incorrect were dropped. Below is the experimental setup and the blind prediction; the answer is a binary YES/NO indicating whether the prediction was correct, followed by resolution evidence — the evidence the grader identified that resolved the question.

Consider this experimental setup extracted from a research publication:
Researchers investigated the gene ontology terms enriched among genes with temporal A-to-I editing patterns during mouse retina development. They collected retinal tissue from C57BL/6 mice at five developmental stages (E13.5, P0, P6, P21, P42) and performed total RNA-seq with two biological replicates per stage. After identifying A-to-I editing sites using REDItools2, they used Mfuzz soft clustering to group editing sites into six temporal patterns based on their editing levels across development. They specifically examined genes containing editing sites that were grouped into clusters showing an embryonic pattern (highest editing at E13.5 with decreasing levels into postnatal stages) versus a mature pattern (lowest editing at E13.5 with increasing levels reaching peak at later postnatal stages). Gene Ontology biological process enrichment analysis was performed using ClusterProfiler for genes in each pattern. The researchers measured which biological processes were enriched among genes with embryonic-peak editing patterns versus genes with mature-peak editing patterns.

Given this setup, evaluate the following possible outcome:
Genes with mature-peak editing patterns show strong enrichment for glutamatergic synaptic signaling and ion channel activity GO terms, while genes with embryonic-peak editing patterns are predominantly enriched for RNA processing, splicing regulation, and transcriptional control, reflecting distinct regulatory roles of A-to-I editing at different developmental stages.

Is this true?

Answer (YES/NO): NO